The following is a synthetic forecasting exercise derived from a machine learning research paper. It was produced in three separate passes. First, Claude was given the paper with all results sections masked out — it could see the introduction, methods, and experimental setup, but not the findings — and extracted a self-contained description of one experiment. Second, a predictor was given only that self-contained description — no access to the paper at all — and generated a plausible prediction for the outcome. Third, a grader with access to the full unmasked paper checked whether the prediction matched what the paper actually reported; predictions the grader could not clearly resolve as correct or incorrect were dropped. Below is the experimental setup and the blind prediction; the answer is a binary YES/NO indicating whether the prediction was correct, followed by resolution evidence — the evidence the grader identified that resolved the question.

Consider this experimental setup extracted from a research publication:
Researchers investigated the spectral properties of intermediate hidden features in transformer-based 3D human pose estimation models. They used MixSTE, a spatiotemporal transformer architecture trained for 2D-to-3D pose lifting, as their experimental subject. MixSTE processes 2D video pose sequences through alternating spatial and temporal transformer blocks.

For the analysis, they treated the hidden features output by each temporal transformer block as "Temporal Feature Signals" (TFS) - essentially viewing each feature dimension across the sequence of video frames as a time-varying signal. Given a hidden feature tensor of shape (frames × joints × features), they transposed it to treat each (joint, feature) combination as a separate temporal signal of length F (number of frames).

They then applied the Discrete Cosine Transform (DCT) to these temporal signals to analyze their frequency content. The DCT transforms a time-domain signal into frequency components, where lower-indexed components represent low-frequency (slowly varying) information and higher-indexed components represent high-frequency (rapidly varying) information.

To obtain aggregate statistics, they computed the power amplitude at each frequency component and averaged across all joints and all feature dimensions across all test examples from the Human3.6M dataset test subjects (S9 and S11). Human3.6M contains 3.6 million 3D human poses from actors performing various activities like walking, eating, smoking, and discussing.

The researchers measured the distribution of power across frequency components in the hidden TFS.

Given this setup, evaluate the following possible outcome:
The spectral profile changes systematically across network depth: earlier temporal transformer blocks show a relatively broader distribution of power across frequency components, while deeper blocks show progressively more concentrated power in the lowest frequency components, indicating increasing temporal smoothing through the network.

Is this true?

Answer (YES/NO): NO